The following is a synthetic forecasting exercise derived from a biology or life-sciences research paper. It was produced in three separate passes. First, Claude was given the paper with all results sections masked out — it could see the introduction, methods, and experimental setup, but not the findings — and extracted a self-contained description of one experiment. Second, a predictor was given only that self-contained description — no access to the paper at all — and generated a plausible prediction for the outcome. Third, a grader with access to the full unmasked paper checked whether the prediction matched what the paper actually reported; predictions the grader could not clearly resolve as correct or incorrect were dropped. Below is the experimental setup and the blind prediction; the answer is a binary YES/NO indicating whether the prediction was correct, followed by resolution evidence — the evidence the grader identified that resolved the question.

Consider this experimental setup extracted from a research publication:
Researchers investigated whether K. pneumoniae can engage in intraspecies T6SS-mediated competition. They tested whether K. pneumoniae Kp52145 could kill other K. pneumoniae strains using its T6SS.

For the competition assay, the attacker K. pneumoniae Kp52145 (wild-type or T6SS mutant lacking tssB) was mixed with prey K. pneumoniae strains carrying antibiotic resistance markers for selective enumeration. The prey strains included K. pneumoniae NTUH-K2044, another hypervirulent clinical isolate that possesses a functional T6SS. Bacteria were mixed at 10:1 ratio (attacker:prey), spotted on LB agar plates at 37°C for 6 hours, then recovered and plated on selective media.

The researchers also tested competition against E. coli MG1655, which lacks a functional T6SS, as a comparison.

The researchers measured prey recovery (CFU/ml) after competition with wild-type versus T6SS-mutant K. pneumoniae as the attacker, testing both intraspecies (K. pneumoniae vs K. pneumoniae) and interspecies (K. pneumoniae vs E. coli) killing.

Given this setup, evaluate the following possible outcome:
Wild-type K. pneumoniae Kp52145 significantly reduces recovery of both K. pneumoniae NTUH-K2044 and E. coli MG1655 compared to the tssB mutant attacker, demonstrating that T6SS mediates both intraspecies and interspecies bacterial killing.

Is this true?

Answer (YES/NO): NO